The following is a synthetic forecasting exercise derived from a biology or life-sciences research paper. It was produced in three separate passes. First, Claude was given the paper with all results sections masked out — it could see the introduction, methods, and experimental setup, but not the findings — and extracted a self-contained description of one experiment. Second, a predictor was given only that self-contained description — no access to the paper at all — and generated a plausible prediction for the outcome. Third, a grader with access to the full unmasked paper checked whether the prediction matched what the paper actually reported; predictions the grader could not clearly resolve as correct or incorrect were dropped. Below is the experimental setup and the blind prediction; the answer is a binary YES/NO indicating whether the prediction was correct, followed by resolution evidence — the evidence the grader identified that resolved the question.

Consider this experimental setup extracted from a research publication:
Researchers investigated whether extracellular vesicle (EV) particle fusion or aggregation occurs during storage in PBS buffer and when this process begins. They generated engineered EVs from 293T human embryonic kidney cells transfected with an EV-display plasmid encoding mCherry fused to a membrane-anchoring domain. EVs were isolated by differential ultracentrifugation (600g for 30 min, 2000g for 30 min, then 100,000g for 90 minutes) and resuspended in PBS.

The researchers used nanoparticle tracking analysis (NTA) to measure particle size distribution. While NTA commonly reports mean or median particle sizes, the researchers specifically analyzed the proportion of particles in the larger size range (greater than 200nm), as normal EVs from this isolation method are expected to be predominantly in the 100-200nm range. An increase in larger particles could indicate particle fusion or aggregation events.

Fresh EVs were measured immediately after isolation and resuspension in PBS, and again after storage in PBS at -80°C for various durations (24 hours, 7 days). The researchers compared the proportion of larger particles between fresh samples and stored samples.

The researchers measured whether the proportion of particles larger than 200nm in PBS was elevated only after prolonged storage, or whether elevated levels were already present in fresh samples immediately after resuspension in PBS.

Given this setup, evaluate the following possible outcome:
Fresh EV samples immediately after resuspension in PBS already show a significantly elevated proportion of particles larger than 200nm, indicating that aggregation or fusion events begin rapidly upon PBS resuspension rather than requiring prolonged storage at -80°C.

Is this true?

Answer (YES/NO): YES